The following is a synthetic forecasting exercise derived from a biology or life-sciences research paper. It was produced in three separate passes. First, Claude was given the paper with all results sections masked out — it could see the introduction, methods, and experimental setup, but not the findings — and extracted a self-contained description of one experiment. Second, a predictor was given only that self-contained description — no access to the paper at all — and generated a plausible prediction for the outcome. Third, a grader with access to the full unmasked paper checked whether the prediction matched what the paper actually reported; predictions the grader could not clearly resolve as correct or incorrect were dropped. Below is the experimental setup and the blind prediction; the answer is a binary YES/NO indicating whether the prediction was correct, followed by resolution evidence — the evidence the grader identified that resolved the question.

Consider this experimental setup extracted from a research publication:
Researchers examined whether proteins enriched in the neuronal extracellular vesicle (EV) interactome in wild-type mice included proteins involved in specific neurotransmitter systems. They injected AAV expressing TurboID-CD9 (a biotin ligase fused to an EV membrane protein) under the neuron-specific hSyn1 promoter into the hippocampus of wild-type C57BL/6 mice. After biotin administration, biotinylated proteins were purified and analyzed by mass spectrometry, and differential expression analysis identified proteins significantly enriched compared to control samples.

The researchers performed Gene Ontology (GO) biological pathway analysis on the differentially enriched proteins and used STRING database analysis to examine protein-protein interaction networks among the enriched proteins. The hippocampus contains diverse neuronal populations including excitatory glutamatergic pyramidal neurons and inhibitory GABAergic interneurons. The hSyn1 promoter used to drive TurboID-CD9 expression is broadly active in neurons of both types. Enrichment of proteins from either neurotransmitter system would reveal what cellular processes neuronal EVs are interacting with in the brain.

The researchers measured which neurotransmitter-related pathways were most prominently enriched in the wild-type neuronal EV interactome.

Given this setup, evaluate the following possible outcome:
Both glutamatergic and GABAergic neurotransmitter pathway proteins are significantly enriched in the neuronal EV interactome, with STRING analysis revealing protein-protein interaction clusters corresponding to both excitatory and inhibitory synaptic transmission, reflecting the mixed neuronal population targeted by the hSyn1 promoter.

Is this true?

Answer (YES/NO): NO